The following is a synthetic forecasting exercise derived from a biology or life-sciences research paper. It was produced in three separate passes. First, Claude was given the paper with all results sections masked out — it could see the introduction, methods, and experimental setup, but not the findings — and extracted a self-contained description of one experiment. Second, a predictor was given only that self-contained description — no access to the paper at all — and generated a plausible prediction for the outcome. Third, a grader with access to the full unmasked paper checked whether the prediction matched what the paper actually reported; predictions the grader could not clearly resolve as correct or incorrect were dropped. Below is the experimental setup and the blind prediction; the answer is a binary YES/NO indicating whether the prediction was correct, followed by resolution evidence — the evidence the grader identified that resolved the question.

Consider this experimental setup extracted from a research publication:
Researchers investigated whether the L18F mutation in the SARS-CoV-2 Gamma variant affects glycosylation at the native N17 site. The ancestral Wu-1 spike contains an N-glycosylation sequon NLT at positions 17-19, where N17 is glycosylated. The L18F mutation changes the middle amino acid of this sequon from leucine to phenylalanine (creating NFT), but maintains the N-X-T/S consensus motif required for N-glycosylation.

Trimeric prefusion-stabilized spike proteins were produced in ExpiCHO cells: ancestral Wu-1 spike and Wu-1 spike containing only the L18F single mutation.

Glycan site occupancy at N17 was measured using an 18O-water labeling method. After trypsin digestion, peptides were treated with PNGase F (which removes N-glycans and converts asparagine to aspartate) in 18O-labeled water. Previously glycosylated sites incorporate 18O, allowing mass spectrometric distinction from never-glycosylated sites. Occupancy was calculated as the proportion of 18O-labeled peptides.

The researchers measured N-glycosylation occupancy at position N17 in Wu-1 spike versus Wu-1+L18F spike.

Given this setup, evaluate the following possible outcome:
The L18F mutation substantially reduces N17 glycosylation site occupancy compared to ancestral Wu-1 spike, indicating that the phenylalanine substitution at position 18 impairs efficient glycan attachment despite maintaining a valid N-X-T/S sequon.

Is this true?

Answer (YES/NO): NO